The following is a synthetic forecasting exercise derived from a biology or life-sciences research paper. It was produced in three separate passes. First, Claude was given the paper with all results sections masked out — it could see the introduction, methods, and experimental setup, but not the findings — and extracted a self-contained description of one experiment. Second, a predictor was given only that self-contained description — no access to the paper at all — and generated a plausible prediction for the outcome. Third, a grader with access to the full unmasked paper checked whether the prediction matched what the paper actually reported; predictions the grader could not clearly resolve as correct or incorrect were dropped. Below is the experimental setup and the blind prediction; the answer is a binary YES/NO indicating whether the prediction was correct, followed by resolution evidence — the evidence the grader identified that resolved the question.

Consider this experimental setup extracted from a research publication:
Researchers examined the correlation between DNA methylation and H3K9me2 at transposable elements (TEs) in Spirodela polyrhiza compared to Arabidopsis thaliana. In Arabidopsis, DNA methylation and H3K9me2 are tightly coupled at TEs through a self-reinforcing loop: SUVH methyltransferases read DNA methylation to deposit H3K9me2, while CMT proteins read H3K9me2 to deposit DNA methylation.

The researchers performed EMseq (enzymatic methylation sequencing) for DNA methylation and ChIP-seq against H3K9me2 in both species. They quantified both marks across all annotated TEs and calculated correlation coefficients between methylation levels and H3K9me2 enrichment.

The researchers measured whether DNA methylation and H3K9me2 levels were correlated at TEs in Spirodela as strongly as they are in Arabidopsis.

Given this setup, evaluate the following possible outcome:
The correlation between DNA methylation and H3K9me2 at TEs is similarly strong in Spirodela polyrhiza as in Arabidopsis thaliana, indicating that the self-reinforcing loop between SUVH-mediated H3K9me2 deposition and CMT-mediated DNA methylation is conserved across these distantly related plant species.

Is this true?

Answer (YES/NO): YES